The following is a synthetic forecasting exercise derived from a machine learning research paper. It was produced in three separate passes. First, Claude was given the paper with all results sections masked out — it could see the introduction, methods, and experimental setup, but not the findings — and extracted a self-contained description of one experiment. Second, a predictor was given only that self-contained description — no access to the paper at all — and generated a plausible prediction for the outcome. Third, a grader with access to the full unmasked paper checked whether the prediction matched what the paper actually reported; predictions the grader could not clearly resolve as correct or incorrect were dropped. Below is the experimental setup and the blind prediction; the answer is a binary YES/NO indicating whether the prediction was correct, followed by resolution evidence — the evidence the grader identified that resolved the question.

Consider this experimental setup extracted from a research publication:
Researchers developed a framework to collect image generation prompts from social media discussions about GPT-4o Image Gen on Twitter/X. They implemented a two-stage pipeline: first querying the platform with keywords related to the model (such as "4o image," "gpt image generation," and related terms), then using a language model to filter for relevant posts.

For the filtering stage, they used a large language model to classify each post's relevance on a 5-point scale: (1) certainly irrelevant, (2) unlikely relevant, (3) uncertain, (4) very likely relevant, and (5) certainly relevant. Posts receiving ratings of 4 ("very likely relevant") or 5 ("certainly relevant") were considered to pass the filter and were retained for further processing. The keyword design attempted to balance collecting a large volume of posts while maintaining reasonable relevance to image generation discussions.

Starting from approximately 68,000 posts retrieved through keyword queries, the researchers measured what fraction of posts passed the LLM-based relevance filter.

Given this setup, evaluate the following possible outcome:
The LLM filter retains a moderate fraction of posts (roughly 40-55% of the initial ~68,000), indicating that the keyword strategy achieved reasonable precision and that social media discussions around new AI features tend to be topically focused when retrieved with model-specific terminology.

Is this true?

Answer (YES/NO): YES